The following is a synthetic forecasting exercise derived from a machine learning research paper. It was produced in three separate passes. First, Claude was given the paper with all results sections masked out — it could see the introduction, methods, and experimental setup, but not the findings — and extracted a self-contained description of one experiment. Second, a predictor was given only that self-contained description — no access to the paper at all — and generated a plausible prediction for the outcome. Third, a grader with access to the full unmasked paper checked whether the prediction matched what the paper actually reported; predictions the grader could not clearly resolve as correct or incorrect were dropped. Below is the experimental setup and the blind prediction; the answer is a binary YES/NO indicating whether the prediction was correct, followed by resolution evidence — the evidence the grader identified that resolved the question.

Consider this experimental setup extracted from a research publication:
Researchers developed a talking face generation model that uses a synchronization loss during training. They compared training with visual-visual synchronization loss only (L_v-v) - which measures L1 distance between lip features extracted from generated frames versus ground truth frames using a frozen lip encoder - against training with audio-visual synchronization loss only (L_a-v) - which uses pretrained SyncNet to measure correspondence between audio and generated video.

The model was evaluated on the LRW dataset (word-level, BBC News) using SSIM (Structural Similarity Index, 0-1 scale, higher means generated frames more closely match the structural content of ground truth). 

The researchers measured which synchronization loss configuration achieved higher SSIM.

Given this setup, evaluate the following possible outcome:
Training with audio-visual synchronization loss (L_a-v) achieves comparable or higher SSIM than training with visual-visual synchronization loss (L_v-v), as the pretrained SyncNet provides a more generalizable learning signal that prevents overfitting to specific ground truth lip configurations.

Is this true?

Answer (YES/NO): NO